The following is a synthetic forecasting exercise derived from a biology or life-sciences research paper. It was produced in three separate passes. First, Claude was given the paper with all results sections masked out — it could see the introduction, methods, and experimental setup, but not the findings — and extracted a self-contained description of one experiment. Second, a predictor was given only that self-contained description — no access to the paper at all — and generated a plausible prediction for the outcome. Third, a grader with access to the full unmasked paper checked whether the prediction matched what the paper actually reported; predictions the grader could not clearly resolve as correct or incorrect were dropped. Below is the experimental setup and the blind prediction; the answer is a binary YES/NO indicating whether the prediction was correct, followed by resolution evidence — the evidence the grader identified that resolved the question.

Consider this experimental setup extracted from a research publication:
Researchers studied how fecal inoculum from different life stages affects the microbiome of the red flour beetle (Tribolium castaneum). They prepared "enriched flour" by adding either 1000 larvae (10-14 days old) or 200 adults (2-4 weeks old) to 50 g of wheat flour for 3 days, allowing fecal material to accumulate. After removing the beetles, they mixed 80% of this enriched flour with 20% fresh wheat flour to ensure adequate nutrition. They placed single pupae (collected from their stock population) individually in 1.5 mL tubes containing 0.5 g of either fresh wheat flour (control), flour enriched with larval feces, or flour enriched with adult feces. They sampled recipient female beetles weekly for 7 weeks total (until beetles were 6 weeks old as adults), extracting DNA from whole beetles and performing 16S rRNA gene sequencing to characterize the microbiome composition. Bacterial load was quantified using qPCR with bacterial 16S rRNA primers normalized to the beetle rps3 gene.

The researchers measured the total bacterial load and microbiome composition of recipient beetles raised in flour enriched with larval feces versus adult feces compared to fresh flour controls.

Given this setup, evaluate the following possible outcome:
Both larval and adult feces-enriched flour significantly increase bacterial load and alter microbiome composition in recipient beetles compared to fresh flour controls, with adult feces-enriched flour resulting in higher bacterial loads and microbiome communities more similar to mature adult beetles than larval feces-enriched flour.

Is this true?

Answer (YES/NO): NO